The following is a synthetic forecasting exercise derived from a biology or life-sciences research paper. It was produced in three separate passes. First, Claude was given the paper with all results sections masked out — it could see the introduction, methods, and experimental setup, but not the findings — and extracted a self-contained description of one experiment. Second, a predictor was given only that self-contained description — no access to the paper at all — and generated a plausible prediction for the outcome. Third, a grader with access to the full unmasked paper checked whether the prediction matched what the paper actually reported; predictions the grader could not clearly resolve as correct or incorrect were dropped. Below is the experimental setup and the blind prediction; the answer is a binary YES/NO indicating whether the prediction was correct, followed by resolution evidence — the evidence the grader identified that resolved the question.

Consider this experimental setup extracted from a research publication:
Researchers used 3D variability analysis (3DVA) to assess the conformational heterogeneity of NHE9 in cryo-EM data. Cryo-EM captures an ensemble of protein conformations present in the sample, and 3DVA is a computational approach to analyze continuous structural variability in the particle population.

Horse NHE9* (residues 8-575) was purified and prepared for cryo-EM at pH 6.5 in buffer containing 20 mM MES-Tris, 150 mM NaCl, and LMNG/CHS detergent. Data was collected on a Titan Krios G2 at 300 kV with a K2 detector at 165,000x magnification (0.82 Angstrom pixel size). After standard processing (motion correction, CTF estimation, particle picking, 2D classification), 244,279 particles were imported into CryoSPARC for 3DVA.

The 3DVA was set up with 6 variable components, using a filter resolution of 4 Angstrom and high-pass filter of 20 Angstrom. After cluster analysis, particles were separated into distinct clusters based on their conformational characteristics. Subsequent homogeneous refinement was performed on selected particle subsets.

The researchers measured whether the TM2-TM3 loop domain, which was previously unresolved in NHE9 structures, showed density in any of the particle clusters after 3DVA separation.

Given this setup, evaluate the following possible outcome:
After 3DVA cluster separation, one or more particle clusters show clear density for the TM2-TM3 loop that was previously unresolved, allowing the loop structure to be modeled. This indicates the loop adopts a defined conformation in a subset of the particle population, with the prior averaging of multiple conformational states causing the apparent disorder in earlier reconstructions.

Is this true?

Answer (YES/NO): YES